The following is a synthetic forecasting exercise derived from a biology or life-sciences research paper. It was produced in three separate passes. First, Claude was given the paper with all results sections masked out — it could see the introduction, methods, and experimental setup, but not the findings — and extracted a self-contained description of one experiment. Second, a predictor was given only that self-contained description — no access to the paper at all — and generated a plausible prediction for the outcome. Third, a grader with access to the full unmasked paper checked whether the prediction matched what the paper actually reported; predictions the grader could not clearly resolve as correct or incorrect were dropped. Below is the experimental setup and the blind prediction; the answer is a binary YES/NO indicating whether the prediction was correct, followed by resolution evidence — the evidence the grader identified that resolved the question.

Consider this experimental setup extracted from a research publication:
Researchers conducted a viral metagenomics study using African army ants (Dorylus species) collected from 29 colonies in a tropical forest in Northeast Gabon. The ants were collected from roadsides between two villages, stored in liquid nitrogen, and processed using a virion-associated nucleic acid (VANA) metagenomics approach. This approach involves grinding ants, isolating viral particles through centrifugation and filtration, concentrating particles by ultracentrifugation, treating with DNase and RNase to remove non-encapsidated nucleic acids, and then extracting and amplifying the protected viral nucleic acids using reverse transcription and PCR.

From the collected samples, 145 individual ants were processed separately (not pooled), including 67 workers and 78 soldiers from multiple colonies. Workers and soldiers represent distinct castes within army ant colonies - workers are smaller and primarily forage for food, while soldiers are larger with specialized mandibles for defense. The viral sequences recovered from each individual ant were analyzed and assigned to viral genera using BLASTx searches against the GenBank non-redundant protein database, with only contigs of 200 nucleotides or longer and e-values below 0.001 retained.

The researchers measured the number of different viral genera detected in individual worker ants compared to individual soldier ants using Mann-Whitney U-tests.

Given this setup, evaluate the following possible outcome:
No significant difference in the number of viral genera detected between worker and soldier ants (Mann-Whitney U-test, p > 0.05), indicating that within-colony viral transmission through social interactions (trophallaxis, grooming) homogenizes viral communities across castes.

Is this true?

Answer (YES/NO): NO